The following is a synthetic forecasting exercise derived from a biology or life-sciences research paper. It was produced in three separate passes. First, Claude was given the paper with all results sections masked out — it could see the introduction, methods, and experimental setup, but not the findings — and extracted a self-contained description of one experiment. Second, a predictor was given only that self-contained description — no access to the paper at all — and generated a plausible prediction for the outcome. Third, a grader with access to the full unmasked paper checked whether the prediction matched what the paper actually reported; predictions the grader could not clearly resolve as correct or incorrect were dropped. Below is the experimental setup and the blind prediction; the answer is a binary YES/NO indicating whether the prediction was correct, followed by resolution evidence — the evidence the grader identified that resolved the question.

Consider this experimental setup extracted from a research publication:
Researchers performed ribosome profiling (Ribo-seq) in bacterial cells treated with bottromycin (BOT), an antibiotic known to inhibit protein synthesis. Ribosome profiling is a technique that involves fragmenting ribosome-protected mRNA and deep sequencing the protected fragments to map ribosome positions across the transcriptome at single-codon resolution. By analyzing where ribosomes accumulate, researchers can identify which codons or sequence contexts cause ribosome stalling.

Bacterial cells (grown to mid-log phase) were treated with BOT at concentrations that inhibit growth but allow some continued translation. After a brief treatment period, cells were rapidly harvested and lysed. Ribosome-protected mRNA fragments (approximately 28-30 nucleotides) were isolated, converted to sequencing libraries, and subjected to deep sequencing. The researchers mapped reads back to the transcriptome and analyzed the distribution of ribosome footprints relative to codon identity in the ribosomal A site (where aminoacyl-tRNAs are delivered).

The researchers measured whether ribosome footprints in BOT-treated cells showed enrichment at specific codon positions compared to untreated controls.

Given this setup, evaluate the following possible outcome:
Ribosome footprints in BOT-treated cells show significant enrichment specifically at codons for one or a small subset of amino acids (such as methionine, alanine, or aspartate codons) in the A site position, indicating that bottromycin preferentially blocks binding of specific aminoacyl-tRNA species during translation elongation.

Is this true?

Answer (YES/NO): NO